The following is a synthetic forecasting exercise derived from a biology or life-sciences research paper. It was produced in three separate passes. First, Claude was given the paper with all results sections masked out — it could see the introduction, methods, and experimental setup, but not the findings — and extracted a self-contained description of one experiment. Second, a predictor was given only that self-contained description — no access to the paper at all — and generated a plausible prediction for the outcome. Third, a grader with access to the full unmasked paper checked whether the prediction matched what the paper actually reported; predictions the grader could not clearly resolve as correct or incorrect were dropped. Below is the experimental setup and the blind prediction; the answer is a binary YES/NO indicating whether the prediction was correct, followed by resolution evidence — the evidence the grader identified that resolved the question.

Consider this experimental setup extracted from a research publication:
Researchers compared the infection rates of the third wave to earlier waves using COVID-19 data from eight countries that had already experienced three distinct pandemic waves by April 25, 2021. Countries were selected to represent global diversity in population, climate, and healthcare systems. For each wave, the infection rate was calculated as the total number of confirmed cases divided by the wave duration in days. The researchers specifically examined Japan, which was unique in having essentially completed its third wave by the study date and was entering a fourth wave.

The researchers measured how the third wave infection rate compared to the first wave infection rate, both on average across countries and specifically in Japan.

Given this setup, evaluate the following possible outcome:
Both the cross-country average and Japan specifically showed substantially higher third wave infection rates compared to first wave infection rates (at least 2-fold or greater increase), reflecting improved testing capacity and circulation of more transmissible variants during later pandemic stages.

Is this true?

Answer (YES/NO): YES